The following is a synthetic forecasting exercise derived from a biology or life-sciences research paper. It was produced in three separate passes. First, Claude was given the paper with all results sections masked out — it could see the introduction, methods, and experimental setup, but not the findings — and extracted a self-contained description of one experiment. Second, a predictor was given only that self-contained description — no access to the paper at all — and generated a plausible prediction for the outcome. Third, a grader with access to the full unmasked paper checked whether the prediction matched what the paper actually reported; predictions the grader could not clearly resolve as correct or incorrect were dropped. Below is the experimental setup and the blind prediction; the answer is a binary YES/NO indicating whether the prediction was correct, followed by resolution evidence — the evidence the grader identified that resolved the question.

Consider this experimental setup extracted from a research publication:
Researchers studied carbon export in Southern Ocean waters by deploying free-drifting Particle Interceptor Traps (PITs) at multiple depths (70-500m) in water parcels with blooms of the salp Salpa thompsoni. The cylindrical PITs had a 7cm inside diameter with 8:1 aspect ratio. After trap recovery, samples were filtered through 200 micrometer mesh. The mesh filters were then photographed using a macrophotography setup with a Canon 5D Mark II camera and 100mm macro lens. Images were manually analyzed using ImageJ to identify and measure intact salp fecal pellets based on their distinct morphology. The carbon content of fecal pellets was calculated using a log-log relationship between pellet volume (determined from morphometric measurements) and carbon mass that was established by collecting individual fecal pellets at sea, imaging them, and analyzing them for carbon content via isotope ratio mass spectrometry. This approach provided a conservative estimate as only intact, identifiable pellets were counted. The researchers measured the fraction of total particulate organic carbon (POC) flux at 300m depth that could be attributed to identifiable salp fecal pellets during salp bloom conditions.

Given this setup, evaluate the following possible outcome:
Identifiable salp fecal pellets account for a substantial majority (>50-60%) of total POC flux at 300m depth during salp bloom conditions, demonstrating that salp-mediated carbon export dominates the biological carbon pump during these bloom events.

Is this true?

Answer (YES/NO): NO